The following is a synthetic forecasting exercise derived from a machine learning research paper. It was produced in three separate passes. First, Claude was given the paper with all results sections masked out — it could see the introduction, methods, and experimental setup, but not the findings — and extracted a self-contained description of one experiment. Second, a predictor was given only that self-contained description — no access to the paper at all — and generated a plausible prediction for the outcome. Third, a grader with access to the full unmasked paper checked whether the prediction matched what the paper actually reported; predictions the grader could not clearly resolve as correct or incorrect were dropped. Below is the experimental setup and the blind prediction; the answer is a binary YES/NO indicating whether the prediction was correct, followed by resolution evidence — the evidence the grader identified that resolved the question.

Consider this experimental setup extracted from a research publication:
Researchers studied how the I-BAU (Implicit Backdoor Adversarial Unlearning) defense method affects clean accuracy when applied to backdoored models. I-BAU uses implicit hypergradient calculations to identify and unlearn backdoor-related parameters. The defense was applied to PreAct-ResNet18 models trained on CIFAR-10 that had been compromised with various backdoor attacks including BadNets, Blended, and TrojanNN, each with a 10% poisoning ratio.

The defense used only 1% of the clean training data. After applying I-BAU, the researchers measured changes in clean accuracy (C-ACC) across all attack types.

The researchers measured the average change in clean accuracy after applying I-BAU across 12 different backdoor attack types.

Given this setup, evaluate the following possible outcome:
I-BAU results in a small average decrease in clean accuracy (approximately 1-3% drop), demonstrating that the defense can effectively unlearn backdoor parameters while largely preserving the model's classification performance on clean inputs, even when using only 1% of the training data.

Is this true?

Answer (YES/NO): NO